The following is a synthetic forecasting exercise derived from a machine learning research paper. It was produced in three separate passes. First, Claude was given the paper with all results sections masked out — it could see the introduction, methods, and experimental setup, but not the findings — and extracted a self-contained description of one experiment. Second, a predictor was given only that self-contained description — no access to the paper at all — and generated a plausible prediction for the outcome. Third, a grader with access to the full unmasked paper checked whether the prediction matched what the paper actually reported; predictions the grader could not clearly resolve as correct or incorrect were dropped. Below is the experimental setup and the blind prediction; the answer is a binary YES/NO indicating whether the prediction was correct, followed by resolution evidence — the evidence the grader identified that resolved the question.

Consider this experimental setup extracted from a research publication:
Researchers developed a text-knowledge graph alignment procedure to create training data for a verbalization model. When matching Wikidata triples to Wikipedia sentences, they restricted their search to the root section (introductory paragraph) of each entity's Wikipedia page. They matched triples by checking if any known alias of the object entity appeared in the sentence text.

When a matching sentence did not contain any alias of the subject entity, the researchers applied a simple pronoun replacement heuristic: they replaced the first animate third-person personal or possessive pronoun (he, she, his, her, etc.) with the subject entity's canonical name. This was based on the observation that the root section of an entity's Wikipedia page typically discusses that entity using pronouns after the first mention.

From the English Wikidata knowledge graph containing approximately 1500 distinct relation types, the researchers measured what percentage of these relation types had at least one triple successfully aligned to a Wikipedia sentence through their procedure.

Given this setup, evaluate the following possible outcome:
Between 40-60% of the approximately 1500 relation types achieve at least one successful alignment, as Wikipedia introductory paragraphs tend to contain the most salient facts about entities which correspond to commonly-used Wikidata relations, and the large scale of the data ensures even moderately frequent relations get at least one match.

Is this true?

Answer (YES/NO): YES